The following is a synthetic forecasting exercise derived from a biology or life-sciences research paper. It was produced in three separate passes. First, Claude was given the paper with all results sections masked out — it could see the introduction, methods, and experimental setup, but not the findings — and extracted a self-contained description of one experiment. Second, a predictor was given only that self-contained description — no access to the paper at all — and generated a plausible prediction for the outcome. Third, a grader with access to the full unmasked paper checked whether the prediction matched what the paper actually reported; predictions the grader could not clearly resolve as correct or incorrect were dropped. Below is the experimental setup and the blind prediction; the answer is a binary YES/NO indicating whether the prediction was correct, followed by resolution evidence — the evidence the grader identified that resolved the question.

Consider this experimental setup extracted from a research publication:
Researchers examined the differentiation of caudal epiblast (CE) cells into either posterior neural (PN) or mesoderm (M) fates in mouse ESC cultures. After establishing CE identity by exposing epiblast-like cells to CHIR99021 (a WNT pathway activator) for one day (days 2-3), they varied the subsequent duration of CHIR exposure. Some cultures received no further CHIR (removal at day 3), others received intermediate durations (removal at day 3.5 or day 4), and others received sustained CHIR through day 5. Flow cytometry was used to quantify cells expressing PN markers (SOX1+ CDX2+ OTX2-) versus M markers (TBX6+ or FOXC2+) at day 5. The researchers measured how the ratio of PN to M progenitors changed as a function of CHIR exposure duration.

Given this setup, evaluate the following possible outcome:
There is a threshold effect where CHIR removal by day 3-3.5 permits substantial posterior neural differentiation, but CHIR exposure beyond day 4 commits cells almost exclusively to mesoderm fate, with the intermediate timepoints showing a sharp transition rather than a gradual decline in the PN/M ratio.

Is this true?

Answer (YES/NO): NO